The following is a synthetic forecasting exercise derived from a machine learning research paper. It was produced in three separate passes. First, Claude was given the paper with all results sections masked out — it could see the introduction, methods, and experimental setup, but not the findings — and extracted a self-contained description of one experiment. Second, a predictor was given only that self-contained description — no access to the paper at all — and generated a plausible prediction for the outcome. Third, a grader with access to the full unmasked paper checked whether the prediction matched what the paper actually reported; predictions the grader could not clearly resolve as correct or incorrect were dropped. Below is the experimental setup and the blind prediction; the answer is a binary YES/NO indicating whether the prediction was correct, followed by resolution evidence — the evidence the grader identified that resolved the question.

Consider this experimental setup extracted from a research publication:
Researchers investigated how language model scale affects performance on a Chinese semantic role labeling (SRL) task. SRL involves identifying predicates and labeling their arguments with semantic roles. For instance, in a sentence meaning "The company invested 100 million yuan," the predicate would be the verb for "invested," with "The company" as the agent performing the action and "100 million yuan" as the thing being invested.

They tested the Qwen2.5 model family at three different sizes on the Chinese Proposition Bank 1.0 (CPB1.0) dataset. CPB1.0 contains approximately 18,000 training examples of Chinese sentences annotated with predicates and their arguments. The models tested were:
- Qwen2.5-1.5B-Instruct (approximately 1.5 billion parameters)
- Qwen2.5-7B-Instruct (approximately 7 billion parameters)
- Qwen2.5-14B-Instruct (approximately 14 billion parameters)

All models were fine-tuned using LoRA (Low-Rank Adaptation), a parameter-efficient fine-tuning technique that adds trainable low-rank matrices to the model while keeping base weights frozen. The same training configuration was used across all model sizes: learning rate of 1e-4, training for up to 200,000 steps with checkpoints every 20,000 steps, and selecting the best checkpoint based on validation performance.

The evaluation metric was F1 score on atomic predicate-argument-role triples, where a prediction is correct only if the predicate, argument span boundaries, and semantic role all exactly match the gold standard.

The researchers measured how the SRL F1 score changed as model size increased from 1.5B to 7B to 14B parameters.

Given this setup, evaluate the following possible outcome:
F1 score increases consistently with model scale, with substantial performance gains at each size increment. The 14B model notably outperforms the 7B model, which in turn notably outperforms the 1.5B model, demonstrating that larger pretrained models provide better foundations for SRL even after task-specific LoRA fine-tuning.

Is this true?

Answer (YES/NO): NO